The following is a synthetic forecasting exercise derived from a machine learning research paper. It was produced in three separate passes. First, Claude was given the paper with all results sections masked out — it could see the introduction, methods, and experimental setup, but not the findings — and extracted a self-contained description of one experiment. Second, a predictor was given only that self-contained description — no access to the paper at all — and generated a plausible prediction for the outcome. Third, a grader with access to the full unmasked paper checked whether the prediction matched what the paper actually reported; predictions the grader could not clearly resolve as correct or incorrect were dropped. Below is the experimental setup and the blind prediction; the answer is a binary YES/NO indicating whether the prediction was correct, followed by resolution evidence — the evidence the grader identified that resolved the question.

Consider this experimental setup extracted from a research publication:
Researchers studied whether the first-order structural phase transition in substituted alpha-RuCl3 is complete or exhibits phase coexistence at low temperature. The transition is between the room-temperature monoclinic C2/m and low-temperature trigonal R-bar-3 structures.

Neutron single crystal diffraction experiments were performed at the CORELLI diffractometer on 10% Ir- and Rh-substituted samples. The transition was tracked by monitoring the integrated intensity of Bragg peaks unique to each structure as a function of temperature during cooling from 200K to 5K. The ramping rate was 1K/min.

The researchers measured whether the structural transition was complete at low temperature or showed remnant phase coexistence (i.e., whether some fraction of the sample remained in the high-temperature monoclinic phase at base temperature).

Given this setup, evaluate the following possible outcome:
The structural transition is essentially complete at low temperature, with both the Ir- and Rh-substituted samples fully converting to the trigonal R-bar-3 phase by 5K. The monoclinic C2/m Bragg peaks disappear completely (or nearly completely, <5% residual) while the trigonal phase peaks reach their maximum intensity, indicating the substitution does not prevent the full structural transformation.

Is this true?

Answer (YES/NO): YES